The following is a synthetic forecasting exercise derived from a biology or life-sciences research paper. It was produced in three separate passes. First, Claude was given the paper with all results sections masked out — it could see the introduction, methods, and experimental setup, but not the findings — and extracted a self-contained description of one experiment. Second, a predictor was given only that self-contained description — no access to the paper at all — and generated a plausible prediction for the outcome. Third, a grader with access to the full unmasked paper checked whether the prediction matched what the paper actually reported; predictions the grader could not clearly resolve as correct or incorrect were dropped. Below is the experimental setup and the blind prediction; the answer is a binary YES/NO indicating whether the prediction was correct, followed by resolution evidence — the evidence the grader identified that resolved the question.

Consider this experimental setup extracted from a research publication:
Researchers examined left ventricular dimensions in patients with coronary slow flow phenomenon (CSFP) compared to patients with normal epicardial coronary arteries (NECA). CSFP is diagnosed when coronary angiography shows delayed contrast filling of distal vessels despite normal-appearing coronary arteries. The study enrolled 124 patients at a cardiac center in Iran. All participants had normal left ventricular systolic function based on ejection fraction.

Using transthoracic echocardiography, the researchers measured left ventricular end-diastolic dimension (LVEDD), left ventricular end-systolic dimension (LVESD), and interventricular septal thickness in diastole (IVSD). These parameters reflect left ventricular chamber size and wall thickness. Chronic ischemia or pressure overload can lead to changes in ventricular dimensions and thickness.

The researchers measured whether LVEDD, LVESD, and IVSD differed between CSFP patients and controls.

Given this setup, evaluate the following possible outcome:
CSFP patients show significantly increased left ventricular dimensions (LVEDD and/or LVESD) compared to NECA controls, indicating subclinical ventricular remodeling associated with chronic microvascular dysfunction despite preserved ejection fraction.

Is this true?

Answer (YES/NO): NO